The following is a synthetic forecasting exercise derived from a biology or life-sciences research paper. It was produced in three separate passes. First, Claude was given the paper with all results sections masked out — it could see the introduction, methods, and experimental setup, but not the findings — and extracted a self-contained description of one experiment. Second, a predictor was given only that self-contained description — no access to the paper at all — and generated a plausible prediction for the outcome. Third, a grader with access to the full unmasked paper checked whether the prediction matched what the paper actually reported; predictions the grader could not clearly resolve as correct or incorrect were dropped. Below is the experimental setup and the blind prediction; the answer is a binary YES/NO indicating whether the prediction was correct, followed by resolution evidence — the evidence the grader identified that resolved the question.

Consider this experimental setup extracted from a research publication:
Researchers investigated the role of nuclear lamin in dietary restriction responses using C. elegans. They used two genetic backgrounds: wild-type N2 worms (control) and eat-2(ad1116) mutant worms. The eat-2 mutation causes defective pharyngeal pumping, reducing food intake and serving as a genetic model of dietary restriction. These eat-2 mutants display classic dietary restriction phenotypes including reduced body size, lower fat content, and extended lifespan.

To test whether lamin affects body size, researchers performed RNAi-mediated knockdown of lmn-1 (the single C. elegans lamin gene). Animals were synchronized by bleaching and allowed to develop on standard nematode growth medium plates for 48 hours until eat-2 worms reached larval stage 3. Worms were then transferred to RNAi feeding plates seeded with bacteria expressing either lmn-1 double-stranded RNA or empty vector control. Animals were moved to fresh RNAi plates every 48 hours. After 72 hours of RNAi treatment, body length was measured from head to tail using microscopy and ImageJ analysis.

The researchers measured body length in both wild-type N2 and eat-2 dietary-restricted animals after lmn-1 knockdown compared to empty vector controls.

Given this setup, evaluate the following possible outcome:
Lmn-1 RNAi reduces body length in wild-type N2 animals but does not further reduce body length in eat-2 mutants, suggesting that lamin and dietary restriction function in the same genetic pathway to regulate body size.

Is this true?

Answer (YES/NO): NO